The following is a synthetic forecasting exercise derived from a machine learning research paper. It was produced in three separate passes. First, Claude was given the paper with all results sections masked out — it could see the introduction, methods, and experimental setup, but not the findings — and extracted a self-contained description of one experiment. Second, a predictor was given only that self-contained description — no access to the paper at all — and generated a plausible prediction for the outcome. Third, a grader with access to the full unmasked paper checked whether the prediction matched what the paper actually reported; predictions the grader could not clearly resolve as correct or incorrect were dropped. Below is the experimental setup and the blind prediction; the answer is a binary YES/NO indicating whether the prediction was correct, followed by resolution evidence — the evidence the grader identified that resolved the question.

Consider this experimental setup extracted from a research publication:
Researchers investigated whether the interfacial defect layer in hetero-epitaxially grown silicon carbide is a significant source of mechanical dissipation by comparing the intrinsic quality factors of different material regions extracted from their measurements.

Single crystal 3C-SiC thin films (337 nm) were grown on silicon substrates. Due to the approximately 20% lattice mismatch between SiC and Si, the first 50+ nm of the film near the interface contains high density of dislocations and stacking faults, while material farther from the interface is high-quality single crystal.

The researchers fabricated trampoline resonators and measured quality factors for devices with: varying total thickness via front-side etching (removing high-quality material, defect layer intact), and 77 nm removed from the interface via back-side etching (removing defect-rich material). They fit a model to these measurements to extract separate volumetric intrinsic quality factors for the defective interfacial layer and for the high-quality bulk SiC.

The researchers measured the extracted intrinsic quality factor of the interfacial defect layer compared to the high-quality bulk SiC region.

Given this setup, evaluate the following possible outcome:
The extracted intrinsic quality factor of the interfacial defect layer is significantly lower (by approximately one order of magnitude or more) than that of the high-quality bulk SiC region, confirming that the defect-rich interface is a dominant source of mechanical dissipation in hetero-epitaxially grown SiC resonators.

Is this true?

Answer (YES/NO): YES